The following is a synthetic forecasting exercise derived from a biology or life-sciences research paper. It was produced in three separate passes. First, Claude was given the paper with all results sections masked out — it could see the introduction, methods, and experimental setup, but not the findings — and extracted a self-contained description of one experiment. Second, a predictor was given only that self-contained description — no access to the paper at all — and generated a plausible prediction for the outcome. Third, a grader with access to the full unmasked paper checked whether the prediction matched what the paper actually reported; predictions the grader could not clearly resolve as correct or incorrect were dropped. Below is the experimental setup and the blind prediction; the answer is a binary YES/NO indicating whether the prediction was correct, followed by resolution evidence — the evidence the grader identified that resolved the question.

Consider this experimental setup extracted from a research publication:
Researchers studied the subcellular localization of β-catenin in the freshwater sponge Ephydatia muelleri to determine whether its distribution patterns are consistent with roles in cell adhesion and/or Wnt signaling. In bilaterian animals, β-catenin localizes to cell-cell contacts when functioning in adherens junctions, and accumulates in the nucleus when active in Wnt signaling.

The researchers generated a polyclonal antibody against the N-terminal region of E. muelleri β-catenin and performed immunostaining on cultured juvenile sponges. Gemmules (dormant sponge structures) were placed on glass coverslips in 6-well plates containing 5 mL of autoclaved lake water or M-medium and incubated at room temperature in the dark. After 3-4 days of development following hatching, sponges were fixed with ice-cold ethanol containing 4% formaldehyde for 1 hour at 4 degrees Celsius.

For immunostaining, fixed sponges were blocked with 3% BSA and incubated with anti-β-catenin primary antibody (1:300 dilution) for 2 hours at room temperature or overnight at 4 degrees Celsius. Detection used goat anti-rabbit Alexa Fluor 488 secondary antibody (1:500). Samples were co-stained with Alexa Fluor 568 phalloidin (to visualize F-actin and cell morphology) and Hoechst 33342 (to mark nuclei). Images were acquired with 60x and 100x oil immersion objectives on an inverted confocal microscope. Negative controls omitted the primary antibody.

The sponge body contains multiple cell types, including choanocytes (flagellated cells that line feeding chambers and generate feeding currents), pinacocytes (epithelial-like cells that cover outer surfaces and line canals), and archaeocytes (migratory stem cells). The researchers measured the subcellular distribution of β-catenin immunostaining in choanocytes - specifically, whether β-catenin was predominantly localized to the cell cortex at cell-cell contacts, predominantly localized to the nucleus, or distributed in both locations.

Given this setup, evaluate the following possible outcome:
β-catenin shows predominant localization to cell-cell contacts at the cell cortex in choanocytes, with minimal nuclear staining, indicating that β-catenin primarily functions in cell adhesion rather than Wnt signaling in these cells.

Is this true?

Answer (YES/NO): YES